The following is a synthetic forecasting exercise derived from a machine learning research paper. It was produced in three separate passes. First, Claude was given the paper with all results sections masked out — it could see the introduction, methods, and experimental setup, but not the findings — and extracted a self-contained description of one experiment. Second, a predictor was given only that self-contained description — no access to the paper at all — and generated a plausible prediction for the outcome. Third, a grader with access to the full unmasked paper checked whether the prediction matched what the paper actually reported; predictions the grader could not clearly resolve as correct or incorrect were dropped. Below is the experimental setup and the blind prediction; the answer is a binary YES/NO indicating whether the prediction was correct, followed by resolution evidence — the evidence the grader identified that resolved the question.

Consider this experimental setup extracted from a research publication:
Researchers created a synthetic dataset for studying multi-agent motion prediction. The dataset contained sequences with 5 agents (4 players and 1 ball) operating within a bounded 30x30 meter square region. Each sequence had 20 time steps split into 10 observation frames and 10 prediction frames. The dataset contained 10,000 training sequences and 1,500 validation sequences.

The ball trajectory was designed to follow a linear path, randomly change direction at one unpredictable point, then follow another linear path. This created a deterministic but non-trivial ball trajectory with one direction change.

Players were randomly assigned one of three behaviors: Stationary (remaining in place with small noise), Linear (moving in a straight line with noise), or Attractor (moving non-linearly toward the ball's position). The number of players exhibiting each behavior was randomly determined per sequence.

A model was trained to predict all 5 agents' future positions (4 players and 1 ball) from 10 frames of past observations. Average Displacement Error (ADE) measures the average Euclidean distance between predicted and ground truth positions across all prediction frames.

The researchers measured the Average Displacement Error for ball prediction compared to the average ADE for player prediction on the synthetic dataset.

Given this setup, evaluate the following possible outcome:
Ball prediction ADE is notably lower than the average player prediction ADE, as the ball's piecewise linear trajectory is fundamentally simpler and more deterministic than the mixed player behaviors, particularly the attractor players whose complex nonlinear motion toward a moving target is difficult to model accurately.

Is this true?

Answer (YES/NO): NO